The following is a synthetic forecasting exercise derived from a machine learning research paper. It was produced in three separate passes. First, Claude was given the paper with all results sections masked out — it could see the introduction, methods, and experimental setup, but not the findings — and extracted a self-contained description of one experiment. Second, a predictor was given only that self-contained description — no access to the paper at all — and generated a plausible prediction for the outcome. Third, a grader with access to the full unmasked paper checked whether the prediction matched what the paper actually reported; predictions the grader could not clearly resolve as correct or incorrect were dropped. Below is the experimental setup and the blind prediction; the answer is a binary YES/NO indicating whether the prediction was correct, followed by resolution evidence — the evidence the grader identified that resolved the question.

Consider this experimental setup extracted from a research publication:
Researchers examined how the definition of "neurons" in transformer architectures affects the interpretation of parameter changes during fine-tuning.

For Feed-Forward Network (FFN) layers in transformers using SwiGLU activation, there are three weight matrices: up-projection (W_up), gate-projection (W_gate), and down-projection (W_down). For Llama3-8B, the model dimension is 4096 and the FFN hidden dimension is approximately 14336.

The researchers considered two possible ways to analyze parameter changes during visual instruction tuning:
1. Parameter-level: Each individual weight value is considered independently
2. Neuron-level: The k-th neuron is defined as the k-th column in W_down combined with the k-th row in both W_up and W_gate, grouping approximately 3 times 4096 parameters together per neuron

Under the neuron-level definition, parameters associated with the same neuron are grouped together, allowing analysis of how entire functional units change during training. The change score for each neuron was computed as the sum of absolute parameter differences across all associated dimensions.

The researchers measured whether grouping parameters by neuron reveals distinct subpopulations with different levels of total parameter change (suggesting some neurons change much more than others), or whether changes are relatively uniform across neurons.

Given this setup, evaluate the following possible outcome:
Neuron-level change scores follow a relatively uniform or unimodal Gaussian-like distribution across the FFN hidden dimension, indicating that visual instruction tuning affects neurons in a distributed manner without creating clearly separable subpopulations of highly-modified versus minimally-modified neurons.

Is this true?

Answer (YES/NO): NO